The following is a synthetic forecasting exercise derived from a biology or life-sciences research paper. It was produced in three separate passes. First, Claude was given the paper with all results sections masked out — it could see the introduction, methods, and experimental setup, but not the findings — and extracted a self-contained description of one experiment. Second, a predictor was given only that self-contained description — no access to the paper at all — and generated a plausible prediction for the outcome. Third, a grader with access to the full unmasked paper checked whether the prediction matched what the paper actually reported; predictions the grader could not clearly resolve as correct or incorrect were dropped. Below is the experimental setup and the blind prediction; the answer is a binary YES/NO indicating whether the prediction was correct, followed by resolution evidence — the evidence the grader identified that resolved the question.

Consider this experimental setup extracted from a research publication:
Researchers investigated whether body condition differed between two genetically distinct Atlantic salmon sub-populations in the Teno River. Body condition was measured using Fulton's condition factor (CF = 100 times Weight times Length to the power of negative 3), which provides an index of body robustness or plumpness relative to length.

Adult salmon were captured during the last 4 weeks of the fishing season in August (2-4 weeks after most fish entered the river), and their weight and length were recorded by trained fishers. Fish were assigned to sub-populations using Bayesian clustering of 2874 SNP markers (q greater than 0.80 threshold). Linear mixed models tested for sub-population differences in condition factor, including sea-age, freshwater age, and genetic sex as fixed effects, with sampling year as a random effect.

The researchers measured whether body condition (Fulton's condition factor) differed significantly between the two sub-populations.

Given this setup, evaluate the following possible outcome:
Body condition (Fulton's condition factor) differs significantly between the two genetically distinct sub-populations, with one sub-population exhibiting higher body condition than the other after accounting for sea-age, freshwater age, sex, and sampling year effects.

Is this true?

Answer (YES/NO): YES